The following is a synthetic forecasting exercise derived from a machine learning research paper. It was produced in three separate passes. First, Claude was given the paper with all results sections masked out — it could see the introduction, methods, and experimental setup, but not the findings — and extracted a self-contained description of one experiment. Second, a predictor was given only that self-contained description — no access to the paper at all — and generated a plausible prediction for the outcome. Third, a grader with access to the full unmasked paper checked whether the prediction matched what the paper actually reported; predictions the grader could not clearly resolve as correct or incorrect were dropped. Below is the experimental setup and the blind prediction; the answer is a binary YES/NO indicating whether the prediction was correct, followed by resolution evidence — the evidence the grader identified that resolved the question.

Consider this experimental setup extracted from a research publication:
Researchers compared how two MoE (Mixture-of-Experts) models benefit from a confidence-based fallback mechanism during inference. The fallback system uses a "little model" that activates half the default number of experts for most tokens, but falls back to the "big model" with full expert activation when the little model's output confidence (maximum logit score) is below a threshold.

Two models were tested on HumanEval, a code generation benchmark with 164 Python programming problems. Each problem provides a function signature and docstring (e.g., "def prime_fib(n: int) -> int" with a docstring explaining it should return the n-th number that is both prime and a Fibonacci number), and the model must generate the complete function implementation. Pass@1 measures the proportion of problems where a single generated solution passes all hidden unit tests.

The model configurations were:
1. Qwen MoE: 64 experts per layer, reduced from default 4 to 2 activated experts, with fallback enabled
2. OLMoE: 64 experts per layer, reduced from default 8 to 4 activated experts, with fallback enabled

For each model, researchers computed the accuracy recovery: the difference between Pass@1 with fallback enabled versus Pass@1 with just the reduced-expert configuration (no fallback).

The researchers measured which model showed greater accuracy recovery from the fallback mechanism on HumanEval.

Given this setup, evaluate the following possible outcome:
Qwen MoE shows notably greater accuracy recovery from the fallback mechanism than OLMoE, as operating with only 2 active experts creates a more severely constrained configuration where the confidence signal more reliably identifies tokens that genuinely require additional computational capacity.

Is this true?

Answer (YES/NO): YES